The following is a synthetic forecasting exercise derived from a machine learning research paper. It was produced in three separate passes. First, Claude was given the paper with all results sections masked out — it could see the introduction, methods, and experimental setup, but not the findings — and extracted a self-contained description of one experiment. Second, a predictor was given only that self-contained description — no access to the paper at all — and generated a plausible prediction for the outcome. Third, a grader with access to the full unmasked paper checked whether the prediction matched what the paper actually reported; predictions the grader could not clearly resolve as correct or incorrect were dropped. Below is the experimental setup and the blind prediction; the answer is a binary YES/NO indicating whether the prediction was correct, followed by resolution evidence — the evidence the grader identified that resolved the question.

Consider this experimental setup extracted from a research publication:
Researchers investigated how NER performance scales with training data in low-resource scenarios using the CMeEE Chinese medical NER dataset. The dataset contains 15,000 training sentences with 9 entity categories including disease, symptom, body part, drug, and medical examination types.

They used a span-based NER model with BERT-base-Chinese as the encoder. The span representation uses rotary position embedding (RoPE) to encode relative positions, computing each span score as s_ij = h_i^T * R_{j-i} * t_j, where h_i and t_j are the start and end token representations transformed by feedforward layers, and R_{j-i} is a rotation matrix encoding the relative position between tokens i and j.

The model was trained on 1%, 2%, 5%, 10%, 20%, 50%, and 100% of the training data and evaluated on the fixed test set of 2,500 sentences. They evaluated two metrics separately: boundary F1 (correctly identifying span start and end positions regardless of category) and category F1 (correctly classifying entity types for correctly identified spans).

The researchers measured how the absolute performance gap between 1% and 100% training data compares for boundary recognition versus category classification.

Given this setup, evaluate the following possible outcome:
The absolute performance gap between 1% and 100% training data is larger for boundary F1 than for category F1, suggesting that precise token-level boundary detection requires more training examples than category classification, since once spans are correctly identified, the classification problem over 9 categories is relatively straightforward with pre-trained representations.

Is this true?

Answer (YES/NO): NO